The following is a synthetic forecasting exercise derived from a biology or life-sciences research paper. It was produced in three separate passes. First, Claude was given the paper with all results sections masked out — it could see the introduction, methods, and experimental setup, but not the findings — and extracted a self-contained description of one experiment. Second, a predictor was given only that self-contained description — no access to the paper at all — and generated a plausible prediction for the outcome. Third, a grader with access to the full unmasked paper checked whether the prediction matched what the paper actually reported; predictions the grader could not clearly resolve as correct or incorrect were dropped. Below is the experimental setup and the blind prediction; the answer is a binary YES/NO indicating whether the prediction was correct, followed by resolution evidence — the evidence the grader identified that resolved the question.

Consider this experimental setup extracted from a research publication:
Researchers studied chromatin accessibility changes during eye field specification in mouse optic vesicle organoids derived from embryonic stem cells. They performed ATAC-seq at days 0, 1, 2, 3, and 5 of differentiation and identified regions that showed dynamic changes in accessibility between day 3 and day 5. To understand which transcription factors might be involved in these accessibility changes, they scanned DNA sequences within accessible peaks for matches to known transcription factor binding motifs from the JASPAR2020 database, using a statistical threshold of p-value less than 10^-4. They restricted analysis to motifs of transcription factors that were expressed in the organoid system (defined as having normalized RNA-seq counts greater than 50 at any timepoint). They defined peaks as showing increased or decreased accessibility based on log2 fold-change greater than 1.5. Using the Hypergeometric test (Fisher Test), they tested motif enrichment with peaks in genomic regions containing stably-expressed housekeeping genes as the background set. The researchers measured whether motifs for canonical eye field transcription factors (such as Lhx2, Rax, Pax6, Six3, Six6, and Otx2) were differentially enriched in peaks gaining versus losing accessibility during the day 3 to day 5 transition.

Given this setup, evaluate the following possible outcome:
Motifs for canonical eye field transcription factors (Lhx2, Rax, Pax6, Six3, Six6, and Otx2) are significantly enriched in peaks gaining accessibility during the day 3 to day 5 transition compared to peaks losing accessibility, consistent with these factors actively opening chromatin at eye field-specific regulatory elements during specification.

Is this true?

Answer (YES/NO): NO